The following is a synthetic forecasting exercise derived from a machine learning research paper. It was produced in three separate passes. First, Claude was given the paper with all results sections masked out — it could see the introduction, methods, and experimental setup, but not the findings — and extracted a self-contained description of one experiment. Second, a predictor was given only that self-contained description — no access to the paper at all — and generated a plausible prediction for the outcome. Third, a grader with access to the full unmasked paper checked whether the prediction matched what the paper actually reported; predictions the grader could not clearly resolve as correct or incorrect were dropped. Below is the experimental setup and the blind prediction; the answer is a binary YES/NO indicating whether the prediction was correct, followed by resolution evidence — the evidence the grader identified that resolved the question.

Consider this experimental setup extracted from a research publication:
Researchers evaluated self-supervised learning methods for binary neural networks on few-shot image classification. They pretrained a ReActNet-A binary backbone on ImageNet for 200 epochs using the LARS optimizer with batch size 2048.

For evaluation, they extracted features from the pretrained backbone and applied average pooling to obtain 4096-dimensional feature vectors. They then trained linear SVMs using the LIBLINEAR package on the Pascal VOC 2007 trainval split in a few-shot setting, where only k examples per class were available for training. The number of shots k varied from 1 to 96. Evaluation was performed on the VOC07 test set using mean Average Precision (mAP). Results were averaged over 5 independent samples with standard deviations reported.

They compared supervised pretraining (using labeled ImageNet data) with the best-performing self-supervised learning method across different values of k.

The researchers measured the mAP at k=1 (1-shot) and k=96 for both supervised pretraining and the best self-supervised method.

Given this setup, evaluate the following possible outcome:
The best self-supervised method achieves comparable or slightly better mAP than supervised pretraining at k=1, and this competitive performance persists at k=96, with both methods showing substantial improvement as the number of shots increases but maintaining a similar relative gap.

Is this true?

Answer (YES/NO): YES